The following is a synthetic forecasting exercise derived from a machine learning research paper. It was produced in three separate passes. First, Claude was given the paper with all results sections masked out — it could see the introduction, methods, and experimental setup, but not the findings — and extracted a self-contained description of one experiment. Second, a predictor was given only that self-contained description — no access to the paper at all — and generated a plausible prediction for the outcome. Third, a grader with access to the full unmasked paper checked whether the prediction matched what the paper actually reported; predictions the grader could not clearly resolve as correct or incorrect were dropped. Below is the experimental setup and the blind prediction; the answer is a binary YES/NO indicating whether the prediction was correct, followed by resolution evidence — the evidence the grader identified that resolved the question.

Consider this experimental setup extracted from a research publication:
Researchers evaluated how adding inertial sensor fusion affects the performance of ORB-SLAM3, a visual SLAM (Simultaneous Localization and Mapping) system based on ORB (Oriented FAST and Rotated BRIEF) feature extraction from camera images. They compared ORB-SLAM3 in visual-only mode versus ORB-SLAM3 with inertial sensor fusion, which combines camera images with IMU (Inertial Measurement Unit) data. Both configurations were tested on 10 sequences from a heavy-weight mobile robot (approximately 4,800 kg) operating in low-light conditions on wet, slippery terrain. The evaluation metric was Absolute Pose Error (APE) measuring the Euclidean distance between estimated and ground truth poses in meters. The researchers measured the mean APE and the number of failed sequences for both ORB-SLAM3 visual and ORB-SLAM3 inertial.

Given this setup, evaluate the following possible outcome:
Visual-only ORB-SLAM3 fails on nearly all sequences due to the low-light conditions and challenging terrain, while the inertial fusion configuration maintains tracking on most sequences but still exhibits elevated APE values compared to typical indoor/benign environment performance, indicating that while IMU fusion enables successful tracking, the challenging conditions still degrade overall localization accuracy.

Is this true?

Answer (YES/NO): NO